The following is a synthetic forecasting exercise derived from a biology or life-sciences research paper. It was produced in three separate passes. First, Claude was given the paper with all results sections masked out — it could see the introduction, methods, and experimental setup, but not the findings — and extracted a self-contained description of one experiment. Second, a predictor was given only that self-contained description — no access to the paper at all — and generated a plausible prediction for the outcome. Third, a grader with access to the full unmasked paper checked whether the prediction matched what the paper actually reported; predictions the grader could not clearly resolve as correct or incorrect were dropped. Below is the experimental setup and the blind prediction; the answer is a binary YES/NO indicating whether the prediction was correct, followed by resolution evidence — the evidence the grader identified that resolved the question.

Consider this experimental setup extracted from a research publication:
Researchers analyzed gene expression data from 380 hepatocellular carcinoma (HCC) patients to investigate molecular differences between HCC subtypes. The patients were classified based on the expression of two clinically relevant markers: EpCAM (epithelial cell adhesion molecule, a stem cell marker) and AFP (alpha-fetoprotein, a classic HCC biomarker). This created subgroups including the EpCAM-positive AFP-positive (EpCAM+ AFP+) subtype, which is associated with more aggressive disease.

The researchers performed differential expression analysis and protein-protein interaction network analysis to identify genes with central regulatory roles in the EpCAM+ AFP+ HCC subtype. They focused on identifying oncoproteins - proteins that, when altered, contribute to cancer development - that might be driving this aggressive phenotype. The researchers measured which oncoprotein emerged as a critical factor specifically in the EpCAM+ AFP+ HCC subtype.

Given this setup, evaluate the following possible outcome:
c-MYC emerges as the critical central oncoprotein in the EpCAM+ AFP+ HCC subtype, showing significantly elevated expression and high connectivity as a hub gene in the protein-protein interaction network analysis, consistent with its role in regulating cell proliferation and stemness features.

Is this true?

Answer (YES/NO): NO